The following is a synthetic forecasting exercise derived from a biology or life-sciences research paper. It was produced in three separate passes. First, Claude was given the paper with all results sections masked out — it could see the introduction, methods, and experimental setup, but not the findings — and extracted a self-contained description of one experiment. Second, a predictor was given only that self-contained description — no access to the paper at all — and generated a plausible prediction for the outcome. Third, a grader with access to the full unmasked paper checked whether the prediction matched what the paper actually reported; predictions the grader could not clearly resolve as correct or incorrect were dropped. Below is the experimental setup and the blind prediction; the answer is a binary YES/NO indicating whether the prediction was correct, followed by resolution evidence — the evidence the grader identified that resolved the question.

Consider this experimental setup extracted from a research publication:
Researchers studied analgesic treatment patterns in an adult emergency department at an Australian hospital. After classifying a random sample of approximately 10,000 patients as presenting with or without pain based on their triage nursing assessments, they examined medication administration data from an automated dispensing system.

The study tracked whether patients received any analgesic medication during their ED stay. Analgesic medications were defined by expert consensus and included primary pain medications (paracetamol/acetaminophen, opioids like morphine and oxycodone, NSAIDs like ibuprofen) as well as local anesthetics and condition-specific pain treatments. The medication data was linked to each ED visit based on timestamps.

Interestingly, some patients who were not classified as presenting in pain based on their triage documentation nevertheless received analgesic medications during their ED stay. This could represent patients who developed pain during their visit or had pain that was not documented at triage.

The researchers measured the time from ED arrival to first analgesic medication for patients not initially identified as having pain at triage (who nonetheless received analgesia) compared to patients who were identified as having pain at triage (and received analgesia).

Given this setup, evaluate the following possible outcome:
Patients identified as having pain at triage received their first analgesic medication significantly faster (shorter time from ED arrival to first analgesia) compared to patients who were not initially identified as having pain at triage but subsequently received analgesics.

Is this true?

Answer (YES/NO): YES